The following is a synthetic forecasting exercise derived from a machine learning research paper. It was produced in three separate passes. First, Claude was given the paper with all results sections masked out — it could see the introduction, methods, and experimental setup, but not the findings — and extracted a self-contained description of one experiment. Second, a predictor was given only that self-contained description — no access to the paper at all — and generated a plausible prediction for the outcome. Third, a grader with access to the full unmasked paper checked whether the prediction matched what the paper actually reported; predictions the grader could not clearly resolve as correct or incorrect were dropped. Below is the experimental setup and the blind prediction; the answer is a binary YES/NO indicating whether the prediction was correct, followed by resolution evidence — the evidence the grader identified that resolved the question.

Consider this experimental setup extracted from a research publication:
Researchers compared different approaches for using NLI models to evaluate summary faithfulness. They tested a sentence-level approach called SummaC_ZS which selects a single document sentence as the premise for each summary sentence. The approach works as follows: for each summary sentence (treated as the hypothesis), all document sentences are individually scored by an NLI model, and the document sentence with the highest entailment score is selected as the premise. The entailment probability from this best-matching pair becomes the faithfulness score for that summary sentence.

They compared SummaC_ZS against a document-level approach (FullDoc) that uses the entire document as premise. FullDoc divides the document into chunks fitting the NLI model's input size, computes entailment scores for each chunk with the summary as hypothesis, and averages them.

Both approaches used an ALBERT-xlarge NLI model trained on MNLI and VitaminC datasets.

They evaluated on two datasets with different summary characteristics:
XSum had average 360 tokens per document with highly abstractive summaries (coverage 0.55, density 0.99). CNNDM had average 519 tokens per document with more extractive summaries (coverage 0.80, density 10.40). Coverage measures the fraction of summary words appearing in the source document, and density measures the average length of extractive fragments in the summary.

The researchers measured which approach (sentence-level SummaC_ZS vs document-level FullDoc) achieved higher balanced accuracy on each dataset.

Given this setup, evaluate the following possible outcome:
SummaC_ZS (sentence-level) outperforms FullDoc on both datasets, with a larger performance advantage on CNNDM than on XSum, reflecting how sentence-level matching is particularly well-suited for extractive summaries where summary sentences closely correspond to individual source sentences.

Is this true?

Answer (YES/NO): NO